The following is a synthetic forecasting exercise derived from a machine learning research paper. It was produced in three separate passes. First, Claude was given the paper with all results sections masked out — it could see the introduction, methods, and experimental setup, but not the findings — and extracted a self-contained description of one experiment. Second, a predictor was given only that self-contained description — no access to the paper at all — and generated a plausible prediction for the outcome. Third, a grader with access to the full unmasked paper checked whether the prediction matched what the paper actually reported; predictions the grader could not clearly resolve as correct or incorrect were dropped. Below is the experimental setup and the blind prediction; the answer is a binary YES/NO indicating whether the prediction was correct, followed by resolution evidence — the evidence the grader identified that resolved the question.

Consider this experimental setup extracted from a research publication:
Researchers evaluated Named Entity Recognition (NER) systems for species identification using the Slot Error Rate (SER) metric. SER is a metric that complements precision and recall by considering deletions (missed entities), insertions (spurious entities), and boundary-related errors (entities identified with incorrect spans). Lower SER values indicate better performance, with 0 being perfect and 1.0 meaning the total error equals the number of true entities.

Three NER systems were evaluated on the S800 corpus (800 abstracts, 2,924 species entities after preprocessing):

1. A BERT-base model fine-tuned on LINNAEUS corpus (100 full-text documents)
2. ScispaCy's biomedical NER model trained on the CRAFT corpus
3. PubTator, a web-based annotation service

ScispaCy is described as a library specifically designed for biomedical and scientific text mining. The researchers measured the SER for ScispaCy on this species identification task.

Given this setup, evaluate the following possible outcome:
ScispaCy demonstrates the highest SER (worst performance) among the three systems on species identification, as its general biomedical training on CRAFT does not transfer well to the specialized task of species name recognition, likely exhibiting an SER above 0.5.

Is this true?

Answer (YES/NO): YES